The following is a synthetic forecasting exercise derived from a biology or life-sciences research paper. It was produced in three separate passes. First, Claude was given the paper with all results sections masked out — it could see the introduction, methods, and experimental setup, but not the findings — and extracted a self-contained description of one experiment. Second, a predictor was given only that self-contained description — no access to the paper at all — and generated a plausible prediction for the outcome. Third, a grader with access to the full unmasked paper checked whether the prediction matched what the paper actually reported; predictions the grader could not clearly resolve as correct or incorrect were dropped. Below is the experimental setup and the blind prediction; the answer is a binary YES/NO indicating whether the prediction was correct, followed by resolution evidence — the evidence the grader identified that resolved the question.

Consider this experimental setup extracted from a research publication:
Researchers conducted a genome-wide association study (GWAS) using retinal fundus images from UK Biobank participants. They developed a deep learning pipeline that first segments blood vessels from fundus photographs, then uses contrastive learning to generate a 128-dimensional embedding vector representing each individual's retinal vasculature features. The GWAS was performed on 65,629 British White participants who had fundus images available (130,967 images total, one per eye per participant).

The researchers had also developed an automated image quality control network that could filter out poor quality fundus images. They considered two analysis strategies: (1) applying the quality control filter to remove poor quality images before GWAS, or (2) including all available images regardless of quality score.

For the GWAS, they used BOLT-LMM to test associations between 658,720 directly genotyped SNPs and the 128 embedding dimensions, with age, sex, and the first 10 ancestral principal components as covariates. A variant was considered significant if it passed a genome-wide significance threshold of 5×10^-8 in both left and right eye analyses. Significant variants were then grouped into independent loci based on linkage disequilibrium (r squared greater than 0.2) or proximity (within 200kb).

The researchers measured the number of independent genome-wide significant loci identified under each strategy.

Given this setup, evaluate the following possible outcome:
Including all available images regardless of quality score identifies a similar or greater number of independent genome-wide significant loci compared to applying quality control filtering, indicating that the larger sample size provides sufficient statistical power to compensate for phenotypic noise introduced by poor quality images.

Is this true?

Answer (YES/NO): YES